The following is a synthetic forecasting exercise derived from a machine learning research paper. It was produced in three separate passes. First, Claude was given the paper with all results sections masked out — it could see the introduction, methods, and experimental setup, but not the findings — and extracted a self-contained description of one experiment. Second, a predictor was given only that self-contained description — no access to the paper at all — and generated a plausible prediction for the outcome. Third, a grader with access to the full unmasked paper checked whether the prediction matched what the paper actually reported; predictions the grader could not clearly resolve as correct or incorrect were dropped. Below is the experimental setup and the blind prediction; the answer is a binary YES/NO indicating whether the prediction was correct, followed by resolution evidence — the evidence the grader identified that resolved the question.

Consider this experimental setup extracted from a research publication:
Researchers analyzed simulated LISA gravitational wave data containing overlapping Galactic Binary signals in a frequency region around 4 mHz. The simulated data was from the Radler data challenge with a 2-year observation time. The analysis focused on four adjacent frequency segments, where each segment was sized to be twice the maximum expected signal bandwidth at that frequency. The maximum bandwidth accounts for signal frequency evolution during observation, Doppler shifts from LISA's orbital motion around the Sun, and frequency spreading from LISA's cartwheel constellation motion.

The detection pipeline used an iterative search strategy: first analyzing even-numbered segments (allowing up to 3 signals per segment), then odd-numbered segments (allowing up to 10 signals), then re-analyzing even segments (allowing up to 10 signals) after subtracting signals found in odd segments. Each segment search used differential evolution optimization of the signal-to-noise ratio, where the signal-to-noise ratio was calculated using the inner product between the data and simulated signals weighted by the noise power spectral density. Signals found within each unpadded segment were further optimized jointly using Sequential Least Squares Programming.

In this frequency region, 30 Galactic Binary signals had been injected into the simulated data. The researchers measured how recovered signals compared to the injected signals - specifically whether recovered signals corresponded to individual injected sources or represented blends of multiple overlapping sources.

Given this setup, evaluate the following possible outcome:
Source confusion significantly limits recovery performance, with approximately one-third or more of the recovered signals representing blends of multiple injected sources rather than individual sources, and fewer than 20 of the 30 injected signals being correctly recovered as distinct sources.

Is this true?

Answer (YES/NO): NO